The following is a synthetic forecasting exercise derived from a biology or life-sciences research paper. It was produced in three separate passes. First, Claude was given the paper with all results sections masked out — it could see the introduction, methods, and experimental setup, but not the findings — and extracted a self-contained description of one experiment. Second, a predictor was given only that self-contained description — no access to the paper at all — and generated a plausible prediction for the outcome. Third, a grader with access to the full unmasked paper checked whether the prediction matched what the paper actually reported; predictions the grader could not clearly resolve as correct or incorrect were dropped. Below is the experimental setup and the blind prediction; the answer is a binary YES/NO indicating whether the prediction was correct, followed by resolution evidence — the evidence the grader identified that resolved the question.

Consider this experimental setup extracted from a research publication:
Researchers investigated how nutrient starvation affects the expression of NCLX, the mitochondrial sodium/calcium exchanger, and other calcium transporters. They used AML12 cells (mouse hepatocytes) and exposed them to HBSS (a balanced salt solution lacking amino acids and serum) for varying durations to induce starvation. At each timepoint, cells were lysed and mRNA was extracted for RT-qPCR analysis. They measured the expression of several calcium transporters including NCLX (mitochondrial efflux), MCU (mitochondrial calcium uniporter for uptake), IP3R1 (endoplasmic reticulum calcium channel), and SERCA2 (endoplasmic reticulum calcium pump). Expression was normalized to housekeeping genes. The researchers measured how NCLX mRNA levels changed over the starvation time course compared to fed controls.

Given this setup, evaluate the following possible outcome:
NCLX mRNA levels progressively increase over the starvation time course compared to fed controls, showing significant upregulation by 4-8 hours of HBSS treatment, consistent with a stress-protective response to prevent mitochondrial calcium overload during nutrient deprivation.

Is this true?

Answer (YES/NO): YES